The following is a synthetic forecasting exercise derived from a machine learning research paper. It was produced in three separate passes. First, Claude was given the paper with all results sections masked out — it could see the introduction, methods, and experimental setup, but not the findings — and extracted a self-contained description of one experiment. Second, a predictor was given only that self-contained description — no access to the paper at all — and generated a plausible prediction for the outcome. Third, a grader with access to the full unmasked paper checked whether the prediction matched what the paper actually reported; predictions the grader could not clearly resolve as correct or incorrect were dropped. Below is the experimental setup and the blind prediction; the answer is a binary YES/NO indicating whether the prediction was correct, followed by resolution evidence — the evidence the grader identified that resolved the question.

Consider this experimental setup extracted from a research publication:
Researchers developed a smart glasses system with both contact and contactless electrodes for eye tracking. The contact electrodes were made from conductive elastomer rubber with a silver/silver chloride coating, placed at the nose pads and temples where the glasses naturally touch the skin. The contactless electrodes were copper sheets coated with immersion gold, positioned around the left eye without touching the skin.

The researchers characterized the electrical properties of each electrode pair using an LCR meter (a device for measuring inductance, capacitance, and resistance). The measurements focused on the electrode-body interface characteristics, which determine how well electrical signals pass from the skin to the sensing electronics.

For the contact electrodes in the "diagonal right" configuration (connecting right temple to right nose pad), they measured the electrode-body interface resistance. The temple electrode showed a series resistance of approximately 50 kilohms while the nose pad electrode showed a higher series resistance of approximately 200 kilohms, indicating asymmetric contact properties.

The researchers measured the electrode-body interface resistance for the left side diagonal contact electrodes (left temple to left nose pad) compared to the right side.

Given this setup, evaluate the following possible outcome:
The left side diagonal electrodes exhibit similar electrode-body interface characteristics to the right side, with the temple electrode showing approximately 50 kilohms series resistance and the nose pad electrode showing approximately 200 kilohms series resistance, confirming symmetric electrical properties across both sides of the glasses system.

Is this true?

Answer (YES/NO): NO